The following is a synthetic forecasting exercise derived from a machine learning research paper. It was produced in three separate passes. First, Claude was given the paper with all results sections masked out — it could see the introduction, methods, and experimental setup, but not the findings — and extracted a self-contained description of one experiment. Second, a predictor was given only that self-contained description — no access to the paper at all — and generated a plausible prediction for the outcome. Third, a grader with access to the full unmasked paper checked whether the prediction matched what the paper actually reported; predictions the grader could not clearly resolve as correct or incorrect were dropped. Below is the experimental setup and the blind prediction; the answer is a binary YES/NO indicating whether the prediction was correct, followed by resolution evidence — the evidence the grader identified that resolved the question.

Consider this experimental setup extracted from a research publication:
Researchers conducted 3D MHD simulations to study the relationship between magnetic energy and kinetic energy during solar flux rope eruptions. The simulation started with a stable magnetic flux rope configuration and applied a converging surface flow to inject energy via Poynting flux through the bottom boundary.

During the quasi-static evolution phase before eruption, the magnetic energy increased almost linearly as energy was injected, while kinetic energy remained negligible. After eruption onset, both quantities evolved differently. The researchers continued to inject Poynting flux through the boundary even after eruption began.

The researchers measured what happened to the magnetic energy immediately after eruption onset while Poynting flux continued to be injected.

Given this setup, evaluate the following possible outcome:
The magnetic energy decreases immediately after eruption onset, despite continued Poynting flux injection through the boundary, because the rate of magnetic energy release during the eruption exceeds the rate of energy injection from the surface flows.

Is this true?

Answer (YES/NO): YES